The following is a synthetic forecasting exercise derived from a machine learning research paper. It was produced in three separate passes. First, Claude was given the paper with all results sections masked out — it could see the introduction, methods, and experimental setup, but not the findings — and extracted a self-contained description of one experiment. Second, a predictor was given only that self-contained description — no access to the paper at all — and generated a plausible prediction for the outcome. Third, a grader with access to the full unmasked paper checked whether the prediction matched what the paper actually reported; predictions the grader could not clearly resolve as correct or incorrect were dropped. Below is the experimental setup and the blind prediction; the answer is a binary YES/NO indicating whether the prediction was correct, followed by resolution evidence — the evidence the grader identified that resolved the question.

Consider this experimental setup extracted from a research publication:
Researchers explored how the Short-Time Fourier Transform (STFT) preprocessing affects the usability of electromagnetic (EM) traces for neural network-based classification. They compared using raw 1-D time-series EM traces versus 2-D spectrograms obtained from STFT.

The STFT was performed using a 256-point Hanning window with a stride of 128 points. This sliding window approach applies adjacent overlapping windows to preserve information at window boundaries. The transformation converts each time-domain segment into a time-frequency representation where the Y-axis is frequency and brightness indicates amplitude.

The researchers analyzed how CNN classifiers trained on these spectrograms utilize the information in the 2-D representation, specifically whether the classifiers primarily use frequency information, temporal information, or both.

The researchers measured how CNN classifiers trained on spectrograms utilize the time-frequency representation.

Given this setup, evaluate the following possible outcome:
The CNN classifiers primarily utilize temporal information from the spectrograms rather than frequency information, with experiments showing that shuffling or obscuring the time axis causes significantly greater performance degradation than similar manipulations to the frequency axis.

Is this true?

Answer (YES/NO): NO